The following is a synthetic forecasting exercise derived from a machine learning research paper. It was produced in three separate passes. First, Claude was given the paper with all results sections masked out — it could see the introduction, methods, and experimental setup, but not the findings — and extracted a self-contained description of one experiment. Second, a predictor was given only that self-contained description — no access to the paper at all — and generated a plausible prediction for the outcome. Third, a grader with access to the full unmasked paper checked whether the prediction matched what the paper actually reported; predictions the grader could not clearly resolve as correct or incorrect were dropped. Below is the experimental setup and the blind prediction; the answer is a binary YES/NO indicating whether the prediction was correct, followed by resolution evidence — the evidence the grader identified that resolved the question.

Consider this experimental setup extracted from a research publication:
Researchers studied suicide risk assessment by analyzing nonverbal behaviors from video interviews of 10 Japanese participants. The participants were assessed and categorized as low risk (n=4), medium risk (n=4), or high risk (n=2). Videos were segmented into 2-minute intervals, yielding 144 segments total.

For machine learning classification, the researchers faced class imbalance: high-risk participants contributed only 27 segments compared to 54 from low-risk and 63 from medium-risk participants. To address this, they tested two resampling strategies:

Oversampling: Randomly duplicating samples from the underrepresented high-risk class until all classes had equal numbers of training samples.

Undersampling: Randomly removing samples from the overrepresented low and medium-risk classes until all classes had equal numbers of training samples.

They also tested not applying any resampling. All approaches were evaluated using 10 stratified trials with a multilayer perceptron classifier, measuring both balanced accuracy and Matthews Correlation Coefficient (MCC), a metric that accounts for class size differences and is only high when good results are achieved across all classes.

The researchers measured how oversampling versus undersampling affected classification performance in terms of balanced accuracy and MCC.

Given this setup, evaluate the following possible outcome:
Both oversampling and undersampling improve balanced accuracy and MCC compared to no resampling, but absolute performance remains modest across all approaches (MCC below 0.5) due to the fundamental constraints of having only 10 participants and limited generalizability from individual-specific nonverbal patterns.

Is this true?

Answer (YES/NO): NO